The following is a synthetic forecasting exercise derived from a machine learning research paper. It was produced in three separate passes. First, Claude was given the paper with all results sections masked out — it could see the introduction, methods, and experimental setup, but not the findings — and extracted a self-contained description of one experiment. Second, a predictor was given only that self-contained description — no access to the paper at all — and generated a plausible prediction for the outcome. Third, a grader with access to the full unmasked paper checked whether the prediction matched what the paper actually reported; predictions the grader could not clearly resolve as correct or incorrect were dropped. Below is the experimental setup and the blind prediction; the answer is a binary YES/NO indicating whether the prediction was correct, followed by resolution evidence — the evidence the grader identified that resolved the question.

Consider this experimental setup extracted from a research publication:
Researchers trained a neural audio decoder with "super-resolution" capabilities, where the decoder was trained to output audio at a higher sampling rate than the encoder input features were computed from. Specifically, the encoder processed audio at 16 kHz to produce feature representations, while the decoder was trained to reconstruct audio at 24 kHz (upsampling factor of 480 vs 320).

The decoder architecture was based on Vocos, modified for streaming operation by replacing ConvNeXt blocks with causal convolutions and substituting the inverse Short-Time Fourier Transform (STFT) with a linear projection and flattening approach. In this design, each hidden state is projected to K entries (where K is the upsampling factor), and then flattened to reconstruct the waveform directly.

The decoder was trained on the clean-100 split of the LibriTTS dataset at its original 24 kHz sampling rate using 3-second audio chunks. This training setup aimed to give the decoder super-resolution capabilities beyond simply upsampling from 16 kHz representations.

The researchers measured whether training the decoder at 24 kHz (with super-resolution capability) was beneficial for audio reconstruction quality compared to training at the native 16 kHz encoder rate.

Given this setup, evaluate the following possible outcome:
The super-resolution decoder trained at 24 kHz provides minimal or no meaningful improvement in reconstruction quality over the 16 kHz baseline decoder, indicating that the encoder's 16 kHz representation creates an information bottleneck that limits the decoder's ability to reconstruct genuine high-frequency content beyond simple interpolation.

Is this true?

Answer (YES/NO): NO